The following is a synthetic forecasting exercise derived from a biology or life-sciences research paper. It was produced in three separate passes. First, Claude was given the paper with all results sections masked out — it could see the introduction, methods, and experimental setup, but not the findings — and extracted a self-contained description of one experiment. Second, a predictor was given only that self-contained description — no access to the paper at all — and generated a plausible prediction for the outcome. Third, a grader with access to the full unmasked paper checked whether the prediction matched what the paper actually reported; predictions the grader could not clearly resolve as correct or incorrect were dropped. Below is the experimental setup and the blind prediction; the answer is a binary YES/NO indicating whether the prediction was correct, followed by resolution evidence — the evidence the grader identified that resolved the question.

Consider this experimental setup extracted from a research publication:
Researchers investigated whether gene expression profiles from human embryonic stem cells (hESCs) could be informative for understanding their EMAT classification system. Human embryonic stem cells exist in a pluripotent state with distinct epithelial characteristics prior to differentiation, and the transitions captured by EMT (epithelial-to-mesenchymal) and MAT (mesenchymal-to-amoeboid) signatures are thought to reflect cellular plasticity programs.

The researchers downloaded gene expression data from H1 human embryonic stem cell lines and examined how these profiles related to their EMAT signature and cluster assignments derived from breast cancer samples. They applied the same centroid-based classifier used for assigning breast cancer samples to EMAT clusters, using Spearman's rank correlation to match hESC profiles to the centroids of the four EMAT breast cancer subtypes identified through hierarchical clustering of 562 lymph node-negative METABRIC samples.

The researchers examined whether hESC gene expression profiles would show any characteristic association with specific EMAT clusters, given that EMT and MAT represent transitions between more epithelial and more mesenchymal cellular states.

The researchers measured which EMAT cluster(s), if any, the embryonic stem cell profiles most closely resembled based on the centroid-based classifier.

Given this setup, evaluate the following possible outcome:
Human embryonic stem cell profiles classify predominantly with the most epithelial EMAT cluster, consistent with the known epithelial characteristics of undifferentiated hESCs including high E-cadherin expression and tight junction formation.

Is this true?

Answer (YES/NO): NO